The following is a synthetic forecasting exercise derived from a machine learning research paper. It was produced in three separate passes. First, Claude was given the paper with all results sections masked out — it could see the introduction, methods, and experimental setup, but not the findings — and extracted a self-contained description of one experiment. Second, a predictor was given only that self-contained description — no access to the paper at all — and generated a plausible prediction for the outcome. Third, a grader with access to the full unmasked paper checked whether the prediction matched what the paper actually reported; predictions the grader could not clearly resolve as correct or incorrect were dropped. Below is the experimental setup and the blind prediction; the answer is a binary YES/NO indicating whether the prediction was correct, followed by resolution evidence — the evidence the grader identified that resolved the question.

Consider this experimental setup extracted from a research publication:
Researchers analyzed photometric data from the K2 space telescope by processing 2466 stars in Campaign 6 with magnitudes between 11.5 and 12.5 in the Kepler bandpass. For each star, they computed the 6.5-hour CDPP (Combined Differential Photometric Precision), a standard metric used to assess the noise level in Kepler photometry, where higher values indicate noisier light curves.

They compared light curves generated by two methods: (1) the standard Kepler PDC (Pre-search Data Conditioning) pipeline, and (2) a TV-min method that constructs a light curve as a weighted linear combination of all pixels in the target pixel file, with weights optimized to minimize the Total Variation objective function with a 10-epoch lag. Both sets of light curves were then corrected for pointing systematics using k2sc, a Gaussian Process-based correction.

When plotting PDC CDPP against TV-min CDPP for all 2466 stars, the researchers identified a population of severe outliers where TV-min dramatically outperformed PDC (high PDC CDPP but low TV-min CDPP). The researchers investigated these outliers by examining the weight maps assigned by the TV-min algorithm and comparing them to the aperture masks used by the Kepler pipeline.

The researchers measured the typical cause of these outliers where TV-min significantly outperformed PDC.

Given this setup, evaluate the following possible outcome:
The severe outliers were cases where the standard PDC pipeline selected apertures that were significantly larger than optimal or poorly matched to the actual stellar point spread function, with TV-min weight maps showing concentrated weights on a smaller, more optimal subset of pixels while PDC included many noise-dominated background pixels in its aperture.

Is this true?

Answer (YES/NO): NO